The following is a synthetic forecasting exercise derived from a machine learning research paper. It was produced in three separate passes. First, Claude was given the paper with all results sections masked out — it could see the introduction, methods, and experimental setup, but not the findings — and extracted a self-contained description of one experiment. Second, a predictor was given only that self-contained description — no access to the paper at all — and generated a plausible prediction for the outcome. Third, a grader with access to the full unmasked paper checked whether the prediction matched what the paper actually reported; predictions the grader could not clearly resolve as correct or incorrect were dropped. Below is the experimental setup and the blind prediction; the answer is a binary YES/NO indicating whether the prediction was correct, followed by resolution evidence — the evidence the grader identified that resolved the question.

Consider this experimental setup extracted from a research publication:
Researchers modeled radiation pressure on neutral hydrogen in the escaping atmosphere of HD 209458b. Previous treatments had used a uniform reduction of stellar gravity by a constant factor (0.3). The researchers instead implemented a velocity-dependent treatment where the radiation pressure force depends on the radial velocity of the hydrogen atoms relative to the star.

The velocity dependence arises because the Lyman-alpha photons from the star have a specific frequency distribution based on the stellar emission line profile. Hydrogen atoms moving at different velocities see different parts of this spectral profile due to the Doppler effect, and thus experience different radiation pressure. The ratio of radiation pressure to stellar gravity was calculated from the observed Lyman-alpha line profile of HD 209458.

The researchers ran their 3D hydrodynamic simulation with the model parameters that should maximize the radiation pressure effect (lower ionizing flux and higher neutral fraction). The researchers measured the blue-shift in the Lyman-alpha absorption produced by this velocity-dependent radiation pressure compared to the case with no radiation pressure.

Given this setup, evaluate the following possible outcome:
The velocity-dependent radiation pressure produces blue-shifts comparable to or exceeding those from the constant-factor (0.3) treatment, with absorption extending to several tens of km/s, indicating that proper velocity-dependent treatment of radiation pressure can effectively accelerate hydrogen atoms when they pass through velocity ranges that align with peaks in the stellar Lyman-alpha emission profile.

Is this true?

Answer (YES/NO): NO